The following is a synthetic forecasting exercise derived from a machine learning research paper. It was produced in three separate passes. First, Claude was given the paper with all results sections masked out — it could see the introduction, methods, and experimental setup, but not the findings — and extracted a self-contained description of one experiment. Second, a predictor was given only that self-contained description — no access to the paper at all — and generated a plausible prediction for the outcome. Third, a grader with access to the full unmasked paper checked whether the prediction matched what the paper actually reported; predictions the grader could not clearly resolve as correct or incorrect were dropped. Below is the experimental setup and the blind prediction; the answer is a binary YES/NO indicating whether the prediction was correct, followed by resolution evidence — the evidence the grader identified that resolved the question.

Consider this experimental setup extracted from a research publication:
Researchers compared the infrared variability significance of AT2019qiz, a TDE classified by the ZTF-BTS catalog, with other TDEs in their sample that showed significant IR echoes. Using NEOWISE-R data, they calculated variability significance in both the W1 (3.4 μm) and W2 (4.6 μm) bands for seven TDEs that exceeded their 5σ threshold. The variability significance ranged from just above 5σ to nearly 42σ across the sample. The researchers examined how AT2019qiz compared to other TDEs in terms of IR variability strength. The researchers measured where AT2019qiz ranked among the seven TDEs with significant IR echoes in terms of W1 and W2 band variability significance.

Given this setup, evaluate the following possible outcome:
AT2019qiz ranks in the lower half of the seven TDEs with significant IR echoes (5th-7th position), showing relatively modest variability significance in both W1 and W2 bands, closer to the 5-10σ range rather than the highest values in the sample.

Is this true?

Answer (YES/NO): NO